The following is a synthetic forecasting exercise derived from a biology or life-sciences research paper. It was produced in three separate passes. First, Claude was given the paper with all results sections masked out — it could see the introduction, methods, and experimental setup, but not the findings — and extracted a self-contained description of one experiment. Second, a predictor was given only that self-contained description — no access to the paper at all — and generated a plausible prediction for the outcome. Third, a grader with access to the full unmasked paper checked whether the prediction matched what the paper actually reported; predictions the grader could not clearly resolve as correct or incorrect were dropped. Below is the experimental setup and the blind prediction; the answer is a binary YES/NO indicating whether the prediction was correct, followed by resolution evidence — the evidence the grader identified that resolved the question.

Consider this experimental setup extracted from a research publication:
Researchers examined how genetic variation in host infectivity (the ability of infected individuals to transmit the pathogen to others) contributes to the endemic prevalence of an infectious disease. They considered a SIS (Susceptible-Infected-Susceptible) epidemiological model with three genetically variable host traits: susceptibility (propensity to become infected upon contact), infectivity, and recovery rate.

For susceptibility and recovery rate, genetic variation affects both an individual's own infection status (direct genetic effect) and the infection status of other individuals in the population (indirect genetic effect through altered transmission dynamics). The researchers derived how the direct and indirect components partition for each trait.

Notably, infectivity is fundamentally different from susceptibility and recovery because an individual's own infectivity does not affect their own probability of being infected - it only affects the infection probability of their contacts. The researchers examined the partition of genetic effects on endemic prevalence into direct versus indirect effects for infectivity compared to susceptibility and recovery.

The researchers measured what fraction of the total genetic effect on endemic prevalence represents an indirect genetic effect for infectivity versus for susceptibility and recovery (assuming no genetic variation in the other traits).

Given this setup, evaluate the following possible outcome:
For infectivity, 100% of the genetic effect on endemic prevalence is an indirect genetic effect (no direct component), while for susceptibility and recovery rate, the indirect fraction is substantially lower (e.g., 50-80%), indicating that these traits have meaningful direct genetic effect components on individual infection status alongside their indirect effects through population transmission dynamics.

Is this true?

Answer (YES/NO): YES